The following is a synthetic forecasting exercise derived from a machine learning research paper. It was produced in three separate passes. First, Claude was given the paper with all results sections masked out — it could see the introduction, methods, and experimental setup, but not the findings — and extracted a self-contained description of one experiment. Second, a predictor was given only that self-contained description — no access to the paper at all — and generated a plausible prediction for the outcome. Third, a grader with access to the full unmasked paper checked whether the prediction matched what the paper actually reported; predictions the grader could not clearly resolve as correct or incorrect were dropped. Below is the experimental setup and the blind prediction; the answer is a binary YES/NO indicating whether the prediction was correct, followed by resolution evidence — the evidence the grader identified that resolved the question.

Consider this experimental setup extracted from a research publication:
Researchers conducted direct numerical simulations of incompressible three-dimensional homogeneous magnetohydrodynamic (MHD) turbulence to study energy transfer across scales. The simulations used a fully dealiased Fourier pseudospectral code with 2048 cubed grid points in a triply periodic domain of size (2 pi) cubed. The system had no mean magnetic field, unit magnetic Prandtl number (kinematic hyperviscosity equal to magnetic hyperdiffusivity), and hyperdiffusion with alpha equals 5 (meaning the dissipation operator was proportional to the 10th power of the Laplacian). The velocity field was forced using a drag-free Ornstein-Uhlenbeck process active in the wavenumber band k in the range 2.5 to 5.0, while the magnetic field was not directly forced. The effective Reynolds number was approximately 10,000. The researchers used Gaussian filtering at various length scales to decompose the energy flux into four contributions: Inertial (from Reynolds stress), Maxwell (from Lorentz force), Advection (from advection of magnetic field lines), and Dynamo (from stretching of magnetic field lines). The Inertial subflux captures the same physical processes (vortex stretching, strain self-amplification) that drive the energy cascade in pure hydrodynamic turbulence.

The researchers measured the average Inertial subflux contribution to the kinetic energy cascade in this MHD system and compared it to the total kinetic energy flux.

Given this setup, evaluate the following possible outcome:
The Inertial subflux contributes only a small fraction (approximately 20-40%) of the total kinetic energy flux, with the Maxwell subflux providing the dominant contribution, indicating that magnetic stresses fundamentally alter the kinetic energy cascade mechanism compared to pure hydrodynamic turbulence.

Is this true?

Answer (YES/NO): NO